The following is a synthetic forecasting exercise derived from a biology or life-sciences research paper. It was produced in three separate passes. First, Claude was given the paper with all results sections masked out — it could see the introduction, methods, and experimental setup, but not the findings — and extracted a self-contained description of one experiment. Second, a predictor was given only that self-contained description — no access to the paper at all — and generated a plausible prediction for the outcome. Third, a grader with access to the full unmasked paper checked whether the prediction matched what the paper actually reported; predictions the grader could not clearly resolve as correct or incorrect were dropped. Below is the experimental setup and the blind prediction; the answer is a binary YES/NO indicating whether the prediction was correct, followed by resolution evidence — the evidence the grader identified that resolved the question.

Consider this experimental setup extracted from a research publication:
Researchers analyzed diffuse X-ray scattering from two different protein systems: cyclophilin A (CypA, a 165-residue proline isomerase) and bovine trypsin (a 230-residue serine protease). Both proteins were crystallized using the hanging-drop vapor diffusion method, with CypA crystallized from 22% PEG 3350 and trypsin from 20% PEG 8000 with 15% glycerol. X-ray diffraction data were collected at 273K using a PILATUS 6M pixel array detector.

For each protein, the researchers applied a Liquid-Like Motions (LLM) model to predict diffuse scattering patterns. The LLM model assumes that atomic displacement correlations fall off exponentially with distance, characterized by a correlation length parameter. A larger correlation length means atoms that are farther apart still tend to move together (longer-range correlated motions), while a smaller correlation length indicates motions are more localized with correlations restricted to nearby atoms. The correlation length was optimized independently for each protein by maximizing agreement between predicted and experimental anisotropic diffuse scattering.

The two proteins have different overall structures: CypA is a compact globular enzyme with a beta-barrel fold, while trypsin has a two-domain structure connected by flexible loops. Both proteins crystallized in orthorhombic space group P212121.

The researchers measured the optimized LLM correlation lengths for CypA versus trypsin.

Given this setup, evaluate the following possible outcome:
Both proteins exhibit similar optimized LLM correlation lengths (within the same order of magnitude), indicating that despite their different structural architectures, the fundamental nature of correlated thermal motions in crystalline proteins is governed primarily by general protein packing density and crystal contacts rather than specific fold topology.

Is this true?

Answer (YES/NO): YES